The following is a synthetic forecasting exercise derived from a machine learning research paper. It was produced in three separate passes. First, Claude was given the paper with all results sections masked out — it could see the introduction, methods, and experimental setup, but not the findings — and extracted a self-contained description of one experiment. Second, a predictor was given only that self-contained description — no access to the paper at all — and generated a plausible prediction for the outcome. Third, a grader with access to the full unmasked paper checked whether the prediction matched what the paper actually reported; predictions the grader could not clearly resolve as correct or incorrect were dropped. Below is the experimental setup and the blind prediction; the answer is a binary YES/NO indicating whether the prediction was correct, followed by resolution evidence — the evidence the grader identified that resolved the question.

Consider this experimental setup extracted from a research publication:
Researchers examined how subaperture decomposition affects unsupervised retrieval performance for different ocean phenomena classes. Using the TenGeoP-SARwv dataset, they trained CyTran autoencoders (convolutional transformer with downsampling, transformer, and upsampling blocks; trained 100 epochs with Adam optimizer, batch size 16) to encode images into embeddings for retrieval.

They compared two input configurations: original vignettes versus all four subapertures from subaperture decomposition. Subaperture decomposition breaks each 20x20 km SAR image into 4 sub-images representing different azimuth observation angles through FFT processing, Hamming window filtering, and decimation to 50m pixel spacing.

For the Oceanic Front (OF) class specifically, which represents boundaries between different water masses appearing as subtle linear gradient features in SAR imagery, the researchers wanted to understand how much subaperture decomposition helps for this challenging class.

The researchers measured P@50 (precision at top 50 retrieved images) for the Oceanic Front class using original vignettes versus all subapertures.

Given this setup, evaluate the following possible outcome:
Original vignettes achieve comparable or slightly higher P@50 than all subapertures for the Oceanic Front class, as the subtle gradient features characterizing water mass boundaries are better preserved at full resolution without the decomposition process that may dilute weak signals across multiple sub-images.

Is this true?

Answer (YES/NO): NO